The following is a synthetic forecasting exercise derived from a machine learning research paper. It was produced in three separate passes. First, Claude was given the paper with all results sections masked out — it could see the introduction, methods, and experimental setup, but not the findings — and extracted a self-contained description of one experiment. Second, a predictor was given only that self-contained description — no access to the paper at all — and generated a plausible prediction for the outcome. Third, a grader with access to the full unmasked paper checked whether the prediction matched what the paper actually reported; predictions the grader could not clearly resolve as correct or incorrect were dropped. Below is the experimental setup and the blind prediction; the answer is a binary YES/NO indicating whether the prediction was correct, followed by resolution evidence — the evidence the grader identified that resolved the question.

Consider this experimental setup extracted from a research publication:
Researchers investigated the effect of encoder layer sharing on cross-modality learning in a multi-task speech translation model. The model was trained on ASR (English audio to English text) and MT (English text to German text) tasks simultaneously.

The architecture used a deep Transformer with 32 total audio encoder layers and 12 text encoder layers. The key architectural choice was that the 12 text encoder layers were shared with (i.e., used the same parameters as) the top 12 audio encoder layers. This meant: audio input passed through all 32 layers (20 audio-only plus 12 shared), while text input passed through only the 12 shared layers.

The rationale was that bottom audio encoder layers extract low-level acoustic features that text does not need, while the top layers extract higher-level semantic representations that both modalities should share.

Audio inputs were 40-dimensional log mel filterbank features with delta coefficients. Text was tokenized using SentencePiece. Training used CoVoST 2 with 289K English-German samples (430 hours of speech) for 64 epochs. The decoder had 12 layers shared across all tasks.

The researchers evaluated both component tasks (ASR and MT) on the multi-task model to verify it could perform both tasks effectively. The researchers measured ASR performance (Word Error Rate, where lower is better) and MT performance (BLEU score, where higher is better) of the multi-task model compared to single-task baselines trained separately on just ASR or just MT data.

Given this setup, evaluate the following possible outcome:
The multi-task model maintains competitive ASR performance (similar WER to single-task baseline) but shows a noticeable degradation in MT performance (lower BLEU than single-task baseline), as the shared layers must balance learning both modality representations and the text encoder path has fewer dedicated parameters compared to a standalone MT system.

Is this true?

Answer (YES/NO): NO